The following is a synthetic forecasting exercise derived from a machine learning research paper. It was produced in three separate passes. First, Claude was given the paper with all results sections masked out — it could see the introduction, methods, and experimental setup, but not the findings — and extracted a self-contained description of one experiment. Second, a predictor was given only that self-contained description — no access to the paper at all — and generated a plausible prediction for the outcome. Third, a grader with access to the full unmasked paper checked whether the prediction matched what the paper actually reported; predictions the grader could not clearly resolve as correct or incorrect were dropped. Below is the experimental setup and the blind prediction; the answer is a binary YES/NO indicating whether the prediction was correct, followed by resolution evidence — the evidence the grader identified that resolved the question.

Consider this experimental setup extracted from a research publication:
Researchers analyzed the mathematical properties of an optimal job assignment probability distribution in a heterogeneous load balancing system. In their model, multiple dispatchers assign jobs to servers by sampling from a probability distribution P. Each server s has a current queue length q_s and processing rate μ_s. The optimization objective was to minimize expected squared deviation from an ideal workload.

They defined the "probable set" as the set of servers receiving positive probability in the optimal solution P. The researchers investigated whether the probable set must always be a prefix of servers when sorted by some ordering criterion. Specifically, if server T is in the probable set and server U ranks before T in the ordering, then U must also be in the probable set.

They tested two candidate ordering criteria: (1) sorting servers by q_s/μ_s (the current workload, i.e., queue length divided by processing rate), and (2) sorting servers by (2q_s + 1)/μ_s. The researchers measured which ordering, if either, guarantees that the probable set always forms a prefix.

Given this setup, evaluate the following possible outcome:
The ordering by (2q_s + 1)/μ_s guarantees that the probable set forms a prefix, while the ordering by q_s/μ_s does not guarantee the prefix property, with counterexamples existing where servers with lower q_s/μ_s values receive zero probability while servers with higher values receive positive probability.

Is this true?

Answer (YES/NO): NO